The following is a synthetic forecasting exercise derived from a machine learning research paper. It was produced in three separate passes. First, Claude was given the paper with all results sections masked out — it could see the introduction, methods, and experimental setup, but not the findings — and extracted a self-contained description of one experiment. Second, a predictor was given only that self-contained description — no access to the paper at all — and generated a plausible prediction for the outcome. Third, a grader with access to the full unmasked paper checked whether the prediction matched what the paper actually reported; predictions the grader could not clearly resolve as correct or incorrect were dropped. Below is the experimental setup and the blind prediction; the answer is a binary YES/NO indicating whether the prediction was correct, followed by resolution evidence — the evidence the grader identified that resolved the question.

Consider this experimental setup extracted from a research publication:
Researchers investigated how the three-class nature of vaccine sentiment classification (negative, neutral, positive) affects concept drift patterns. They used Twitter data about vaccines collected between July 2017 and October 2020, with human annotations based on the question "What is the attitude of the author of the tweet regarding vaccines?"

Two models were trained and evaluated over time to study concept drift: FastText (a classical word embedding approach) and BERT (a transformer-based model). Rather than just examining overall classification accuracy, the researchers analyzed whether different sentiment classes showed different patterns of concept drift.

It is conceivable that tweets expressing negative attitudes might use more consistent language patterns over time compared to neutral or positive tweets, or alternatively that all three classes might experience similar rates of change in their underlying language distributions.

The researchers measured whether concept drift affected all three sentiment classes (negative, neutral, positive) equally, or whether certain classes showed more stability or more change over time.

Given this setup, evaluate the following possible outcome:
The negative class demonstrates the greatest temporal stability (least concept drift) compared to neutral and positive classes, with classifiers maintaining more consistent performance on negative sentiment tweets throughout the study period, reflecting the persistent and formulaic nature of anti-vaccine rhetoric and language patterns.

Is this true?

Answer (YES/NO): NO